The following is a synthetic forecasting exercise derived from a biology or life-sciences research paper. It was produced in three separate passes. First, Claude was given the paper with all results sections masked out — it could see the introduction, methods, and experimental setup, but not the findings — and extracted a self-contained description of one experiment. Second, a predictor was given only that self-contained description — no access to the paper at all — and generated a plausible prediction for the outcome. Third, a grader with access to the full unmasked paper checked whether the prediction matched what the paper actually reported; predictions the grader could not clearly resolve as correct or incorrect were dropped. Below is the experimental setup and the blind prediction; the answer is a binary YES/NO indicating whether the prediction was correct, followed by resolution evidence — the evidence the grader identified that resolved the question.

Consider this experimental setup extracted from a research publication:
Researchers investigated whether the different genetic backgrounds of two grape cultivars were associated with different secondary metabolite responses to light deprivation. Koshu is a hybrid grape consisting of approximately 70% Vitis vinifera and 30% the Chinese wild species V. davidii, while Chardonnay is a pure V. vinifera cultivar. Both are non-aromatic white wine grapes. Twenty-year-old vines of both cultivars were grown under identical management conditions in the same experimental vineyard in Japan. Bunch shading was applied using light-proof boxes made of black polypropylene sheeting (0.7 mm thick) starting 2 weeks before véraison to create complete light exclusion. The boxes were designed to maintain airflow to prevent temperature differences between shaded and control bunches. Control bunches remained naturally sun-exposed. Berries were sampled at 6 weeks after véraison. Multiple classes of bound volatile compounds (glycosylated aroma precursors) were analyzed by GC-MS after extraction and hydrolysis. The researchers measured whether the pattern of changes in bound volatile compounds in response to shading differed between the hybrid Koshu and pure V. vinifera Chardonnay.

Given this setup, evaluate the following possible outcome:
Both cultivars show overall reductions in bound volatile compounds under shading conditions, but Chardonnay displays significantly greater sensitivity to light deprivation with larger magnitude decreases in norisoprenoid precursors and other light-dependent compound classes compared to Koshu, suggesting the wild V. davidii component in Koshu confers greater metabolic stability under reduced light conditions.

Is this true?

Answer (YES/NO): NO